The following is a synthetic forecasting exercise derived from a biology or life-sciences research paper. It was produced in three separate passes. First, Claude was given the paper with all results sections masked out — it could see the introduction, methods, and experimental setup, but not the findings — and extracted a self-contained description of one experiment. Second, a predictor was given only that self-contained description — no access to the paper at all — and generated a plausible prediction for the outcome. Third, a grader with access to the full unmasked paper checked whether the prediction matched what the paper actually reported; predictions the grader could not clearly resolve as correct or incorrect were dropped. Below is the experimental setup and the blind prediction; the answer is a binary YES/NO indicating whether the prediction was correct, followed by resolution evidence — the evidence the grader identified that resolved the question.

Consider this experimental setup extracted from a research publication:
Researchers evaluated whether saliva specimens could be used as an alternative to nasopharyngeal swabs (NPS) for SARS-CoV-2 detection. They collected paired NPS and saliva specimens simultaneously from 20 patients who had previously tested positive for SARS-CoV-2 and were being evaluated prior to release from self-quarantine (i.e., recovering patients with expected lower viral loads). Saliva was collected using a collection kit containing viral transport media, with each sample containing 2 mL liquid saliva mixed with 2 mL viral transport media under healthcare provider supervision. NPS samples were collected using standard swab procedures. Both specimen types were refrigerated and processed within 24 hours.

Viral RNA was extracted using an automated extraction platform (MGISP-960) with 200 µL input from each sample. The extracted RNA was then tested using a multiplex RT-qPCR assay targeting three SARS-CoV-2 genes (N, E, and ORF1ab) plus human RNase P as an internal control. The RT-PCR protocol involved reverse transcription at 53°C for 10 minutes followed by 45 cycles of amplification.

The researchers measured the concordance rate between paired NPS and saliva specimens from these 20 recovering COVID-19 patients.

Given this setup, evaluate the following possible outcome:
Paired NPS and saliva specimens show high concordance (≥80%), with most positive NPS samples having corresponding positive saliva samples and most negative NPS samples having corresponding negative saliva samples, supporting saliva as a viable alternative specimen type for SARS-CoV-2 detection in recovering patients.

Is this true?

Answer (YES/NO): YES